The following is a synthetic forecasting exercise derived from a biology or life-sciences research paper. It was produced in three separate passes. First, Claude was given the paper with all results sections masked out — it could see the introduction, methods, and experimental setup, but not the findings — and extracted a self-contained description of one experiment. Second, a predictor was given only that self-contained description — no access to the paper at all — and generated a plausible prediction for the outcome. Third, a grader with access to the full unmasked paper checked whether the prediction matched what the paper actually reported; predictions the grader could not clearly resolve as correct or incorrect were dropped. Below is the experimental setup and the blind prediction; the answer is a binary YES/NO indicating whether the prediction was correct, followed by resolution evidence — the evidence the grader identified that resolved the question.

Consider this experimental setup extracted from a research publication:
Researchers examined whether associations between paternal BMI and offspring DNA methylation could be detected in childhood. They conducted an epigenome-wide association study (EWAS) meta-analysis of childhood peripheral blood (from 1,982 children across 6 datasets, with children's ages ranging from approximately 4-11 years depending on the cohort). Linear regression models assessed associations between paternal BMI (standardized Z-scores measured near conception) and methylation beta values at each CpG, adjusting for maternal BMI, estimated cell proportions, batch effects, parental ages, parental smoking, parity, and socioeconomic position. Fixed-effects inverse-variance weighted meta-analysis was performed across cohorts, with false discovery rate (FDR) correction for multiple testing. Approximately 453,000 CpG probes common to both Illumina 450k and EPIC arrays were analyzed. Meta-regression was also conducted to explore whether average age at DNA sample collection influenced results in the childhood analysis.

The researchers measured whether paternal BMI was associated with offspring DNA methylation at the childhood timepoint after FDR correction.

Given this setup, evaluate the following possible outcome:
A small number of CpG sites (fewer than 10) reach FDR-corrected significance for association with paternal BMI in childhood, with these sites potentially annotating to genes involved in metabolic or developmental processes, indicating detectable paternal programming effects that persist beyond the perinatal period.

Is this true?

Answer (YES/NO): NO